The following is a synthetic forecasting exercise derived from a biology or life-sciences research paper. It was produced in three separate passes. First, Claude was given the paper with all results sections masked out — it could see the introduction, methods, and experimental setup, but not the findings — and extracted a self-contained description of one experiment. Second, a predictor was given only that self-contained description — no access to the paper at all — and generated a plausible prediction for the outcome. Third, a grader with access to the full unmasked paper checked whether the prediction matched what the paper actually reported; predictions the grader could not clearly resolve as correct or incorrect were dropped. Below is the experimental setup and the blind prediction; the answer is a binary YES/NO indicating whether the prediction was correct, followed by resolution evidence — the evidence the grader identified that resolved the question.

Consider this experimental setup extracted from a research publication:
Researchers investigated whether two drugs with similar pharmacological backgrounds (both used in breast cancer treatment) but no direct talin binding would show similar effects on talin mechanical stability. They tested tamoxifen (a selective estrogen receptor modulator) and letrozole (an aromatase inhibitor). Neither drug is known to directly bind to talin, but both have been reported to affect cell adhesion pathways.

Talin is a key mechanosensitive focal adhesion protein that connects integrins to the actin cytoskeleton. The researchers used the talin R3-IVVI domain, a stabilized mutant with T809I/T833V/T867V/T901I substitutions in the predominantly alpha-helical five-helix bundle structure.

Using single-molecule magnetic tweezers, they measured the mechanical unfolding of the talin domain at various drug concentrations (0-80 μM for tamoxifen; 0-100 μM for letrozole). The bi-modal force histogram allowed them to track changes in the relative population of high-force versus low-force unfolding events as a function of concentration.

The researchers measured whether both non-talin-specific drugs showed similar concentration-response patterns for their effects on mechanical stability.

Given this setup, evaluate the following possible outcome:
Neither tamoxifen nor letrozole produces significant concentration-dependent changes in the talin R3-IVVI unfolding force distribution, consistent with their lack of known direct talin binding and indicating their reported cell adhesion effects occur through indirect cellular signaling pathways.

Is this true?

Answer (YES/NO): NO